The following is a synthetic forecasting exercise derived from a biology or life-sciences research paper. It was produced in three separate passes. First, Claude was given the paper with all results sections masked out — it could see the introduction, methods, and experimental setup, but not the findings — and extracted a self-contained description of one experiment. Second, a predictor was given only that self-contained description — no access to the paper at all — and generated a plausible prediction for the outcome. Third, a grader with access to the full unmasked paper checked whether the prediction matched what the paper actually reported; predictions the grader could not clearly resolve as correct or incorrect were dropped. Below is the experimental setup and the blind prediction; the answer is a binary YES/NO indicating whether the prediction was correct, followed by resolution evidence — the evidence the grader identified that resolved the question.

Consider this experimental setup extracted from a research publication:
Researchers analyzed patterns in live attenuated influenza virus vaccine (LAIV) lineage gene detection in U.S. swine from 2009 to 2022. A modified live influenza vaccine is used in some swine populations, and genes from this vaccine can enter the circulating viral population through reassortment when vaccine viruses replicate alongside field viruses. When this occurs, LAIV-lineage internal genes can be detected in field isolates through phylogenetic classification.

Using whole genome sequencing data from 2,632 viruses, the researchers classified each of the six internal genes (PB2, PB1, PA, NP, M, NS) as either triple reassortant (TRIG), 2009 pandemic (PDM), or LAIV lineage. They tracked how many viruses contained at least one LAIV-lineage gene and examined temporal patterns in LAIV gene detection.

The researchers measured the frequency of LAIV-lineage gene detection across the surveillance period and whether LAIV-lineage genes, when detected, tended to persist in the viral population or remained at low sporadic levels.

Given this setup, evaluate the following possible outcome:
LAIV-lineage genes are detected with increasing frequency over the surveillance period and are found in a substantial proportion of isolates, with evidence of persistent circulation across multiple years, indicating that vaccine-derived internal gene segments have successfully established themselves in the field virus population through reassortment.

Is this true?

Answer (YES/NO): NO